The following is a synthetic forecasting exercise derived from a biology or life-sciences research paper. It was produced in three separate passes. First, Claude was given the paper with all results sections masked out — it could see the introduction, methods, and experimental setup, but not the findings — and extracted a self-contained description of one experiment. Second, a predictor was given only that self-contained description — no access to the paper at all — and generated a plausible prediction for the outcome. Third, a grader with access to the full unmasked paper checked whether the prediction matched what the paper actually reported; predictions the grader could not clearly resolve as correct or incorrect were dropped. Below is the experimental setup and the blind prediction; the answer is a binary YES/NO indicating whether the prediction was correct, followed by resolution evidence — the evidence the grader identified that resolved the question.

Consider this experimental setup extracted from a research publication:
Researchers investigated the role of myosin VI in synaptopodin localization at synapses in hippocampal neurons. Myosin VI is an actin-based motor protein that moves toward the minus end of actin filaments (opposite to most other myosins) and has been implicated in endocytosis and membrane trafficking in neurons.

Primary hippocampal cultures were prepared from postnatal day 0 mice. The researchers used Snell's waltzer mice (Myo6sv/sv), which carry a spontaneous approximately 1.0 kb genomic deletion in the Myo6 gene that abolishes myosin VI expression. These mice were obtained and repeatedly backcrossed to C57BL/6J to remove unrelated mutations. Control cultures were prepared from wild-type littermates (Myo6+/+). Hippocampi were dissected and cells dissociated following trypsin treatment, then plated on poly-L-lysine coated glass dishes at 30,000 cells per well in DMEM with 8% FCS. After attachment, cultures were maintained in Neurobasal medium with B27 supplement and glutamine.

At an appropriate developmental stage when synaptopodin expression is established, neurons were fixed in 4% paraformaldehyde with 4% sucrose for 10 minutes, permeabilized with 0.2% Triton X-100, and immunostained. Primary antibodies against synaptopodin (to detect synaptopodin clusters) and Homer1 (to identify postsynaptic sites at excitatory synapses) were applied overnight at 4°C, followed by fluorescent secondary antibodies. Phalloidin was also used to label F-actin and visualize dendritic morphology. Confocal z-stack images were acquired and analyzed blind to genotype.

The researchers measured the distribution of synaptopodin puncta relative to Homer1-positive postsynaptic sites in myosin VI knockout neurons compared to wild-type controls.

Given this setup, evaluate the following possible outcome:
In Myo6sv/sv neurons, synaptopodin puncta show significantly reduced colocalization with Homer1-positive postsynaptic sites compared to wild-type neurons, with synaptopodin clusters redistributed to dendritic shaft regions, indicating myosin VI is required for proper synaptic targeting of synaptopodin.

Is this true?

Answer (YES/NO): NO